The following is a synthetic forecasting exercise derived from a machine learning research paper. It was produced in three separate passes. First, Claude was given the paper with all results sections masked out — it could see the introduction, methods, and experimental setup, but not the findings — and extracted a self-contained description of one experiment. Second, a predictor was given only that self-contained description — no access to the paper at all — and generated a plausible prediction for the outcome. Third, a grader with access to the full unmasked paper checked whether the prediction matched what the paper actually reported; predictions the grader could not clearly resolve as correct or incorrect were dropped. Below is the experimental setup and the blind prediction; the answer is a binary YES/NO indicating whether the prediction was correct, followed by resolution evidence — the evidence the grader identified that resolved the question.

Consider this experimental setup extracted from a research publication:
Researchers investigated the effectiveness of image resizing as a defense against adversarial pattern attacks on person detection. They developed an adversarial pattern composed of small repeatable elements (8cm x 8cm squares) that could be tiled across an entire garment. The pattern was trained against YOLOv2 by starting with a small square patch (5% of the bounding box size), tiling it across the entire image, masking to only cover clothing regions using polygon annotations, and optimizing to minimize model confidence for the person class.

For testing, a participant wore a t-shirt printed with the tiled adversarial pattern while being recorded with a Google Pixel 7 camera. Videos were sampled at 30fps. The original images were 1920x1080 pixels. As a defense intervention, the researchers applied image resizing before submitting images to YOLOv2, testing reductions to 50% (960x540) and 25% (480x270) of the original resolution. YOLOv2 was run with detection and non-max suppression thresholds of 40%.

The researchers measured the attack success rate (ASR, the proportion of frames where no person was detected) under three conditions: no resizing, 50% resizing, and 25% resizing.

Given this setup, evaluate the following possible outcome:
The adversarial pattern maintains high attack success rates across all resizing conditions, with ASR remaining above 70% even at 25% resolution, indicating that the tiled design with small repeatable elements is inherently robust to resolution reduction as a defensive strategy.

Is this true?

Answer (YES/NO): NO